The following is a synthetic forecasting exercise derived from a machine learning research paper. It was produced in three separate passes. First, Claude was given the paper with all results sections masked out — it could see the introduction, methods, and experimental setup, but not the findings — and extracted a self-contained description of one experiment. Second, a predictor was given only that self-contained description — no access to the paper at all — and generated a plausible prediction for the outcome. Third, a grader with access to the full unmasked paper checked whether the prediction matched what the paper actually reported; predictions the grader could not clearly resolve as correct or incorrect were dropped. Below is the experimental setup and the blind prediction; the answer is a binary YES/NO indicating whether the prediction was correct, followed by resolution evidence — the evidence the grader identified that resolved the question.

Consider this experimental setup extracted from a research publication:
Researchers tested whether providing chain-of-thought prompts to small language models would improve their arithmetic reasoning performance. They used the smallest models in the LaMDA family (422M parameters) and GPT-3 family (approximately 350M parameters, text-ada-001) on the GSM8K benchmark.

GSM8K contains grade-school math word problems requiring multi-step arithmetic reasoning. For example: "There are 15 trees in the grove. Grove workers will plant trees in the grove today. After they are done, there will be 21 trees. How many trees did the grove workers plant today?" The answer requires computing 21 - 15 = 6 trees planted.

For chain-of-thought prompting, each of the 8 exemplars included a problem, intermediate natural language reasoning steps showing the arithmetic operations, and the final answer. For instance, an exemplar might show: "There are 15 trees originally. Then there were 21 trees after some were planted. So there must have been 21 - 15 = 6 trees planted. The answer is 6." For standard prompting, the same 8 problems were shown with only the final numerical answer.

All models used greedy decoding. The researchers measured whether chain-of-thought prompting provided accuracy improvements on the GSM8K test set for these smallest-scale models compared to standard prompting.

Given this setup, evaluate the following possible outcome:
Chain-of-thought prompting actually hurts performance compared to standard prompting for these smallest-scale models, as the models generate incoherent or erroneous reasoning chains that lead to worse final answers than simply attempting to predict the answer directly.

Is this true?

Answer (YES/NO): YES